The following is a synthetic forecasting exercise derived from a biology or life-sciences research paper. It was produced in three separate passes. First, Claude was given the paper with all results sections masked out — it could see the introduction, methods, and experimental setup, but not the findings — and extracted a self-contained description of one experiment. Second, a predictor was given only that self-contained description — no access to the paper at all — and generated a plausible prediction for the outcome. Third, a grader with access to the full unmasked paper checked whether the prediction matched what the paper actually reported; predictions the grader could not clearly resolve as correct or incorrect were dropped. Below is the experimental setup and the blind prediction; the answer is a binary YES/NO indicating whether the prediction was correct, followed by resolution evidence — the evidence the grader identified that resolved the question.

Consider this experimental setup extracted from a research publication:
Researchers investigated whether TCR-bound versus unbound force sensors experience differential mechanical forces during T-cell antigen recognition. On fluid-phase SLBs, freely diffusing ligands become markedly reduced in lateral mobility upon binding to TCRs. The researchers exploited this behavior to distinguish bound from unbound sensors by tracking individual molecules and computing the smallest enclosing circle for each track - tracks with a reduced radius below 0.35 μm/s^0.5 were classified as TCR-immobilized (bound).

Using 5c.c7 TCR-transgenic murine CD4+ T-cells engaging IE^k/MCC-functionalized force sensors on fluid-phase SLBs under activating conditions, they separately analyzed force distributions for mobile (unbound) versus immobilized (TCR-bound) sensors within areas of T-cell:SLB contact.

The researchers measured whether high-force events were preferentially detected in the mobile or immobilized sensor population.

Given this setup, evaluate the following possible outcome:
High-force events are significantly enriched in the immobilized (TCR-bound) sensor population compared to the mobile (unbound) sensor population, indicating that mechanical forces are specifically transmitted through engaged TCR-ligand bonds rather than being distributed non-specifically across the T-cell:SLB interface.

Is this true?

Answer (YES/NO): NO